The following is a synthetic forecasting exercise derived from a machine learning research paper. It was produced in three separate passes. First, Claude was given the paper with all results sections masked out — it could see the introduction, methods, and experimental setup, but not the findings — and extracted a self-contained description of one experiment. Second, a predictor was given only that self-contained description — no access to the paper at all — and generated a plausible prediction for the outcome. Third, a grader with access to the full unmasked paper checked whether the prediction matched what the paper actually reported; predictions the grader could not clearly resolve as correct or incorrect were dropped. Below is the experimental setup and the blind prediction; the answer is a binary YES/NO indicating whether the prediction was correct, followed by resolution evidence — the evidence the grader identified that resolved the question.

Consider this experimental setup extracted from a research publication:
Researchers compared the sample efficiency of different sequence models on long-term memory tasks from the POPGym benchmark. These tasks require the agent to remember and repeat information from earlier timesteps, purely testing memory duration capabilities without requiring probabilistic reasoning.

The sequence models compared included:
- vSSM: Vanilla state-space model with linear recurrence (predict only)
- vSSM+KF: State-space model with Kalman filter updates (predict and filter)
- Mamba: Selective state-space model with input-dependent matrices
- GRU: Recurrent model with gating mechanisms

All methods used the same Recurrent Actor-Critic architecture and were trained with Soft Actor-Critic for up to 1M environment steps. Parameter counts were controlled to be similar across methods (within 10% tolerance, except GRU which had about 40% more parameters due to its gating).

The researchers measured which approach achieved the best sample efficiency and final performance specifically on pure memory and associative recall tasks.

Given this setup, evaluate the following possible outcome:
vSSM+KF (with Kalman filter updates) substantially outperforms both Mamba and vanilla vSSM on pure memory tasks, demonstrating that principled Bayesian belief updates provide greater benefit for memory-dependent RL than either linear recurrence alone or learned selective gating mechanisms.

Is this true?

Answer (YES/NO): NO